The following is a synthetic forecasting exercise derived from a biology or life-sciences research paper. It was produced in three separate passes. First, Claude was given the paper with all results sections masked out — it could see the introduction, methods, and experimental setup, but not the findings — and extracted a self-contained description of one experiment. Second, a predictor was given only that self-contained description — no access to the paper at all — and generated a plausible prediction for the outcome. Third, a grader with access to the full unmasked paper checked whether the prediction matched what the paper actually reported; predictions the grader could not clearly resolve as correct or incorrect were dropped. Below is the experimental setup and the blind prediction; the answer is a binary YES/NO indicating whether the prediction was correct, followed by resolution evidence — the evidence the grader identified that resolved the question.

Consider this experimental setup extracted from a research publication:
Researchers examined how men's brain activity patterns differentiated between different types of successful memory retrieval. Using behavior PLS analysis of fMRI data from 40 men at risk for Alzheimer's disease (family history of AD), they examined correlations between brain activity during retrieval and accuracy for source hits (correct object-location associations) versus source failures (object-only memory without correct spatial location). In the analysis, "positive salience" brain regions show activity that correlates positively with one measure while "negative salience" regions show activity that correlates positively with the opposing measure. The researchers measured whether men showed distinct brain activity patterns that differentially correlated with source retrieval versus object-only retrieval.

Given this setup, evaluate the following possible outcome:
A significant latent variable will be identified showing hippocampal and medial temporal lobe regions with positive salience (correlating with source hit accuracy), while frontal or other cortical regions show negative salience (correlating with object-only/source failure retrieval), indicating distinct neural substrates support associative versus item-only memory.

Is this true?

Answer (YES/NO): NO